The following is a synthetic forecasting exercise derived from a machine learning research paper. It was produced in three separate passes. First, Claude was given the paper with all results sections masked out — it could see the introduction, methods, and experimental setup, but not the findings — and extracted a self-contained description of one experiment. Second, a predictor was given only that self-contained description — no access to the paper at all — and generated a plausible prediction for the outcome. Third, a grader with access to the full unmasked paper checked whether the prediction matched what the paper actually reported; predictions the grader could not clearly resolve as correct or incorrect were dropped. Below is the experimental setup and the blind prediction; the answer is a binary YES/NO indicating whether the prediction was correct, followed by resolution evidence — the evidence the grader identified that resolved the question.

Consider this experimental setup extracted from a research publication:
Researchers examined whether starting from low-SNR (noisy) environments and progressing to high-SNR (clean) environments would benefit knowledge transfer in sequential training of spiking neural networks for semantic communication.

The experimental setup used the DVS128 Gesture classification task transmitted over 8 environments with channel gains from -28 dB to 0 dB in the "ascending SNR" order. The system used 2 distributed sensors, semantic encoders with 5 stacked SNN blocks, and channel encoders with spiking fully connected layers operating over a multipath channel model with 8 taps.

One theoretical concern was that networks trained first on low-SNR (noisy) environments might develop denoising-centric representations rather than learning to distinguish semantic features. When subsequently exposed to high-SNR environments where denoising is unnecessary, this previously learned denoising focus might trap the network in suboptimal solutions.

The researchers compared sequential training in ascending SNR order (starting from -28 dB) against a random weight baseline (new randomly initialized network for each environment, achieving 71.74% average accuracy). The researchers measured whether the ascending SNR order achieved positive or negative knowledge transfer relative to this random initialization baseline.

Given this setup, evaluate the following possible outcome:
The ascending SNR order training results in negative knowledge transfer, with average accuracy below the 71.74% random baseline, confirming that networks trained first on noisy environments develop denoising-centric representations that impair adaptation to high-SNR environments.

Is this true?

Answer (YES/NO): YES